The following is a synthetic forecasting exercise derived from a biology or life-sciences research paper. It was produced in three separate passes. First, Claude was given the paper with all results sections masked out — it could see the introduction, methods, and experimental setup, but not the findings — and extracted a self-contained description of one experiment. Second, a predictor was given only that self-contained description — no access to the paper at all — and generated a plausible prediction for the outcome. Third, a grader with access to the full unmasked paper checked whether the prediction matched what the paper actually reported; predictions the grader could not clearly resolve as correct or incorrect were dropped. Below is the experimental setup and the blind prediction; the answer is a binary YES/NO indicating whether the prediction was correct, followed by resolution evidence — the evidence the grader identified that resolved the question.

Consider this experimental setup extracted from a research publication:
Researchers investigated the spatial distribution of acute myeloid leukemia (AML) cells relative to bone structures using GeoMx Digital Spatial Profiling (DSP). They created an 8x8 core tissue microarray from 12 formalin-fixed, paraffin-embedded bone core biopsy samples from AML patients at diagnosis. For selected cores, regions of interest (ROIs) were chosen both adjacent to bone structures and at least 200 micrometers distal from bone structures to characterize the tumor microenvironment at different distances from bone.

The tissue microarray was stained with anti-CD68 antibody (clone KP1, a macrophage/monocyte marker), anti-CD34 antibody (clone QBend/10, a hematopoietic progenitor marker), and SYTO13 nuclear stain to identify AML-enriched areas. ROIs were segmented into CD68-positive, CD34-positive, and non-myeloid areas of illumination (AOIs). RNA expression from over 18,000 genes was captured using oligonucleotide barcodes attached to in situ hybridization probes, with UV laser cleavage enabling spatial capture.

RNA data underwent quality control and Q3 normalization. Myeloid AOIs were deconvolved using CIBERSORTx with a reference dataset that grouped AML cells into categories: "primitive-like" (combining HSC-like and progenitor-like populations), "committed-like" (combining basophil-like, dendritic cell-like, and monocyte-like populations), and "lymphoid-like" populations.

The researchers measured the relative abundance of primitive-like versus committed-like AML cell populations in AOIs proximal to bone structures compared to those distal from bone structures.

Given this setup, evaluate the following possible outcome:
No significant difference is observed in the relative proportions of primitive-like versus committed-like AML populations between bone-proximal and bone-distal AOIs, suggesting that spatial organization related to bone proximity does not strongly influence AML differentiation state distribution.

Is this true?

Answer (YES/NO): NO